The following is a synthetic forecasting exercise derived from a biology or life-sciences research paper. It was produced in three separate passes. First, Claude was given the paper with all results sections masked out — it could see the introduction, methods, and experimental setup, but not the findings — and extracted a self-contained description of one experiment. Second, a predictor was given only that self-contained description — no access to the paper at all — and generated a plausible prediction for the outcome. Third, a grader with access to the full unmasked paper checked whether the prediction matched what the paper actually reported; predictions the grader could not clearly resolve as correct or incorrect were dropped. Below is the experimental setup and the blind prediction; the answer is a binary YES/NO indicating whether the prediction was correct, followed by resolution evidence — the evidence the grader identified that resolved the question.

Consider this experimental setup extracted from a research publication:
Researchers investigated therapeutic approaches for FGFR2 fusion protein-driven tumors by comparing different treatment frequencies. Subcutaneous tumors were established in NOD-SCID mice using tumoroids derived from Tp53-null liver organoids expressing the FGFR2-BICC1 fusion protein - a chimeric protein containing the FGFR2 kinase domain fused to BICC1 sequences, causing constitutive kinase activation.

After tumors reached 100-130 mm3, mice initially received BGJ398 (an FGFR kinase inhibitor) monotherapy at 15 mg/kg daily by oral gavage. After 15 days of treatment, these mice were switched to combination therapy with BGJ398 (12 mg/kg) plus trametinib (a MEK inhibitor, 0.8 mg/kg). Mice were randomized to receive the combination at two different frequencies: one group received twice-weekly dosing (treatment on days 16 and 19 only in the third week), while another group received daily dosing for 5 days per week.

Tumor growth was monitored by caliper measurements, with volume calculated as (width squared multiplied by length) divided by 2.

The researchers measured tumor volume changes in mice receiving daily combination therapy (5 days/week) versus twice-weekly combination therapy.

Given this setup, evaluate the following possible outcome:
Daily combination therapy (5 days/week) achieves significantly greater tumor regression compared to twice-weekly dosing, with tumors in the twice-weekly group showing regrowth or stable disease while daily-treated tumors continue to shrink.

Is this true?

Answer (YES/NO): NO